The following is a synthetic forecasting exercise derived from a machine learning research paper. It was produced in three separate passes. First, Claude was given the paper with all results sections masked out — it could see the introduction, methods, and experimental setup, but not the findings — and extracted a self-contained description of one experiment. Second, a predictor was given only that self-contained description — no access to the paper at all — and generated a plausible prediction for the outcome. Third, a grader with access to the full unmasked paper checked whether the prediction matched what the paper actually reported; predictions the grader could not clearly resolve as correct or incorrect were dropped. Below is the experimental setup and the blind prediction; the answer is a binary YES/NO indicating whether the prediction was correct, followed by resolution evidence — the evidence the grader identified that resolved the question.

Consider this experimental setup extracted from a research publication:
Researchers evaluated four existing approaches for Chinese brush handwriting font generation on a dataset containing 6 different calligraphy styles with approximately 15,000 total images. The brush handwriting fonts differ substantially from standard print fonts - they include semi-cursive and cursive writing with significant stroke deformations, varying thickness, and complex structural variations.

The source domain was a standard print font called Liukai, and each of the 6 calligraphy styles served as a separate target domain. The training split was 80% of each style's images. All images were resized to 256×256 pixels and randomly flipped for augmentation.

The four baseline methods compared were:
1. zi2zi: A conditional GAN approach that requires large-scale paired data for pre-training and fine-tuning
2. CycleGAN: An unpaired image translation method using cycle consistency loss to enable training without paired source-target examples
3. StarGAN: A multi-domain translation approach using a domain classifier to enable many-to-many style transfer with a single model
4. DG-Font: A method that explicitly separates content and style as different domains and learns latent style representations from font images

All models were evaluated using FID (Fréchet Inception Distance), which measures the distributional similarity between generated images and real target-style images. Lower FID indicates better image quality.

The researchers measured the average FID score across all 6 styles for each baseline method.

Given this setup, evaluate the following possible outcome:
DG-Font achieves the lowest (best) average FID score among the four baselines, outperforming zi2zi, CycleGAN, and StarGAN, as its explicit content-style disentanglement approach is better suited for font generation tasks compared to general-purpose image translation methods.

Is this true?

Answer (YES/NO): NO